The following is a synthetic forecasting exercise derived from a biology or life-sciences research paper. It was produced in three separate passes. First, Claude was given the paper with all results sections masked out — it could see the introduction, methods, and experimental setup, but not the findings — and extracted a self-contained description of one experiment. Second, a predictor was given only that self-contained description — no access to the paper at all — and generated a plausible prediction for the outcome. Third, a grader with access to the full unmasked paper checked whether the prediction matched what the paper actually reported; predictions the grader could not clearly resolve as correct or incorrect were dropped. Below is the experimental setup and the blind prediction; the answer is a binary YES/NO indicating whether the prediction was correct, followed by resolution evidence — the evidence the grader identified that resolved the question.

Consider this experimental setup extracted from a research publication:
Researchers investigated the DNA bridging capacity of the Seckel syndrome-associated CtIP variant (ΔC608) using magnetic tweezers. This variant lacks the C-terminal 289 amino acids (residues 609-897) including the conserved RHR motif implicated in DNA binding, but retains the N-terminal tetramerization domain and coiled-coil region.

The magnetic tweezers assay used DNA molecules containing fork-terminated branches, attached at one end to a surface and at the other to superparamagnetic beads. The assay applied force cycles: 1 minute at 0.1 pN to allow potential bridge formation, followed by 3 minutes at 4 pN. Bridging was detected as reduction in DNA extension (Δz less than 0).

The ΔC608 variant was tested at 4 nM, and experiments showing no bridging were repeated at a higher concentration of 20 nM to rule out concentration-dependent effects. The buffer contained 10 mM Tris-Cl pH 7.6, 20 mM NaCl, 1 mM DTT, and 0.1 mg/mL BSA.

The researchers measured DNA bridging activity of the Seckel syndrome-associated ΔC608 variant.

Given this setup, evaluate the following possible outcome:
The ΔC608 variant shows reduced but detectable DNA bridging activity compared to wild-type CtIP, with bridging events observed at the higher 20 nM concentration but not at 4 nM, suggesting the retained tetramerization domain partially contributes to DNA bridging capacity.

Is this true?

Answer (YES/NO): NO